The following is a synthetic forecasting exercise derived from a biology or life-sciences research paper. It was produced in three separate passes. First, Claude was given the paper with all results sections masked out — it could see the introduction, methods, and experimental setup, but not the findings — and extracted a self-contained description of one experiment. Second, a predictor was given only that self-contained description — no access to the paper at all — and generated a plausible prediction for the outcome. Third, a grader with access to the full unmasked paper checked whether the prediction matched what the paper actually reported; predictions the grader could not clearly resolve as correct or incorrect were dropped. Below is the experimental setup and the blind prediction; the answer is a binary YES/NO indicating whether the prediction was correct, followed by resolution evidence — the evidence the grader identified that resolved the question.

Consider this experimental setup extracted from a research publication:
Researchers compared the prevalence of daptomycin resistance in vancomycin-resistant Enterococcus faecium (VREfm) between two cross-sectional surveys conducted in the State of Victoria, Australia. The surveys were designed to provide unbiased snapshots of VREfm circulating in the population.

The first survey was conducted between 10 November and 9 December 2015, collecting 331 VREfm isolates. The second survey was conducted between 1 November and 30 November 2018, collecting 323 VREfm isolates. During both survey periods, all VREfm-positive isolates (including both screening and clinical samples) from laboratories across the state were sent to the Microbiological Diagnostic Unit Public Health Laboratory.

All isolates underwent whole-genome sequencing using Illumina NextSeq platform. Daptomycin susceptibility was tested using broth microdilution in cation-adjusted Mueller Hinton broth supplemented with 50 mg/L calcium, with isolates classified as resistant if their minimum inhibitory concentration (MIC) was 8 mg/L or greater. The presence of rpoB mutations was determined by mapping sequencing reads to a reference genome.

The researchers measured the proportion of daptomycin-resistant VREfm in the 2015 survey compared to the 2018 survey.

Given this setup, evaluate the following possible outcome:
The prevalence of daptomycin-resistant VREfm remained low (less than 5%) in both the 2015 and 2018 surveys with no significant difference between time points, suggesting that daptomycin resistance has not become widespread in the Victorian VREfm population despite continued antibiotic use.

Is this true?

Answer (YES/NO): NO